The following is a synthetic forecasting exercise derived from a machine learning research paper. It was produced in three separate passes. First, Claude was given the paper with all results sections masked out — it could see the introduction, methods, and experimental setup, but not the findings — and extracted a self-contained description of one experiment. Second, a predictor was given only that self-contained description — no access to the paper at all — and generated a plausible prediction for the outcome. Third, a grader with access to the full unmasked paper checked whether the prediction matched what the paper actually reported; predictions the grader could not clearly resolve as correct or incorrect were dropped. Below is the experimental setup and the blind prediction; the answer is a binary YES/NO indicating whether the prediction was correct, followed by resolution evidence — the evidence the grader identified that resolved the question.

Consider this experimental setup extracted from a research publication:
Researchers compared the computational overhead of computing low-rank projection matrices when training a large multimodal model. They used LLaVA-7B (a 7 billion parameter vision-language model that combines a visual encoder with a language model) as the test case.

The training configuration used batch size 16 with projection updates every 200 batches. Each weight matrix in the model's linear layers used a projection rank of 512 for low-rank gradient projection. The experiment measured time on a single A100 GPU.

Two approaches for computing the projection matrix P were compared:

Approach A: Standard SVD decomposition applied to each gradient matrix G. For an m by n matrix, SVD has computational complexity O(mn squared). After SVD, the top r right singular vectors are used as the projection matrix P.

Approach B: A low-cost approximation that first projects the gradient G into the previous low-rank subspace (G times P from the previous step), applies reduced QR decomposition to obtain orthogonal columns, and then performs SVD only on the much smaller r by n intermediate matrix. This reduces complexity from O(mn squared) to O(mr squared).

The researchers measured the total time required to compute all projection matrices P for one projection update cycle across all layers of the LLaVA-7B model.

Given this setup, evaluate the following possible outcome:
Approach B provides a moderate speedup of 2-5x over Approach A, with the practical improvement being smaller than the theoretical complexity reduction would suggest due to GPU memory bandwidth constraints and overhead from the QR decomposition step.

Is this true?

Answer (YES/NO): NO